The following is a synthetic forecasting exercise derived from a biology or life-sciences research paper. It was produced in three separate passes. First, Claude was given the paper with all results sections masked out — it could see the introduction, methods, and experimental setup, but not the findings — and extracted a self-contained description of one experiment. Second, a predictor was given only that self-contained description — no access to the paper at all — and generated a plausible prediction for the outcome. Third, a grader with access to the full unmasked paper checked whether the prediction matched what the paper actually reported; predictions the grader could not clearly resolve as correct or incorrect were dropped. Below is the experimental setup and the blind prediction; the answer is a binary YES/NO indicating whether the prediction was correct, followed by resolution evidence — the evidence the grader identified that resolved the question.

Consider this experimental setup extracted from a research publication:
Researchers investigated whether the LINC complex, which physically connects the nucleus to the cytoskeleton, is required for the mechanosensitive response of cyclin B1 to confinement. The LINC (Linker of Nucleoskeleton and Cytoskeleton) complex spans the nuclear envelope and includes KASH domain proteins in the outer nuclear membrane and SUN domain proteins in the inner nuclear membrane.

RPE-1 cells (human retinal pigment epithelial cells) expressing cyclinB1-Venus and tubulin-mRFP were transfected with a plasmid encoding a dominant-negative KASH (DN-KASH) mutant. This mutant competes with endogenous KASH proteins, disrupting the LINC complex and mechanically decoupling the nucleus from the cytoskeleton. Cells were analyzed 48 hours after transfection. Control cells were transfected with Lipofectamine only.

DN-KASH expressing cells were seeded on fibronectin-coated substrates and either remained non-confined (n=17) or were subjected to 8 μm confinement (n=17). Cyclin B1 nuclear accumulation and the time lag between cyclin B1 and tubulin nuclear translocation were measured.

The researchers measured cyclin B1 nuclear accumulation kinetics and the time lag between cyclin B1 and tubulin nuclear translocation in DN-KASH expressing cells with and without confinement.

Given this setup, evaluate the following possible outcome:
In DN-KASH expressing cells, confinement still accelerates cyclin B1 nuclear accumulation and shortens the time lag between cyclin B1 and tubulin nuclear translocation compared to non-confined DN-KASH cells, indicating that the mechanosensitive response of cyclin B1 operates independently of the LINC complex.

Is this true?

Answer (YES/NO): YES